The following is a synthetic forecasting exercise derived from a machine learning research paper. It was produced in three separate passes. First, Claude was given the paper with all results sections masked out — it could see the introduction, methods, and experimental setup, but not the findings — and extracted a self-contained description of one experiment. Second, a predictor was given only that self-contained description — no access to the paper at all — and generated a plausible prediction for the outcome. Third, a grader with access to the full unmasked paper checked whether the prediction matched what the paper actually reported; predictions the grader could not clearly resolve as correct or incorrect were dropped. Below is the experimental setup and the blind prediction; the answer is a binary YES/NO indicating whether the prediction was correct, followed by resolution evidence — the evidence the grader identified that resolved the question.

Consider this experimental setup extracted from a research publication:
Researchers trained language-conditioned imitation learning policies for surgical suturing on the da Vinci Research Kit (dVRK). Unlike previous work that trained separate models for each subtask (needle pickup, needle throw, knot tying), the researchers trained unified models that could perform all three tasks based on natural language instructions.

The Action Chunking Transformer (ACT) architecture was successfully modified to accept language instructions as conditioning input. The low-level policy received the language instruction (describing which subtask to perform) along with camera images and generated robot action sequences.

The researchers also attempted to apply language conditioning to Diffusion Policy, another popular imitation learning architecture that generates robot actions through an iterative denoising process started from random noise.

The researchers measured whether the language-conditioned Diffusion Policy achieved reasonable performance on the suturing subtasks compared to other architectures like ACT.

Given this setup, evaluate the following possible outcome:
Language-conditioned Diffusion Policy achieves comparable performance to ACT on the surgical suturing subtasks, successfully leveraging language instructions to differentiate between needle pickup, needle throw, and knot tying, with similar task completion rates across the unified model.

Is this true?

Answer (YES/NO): NO